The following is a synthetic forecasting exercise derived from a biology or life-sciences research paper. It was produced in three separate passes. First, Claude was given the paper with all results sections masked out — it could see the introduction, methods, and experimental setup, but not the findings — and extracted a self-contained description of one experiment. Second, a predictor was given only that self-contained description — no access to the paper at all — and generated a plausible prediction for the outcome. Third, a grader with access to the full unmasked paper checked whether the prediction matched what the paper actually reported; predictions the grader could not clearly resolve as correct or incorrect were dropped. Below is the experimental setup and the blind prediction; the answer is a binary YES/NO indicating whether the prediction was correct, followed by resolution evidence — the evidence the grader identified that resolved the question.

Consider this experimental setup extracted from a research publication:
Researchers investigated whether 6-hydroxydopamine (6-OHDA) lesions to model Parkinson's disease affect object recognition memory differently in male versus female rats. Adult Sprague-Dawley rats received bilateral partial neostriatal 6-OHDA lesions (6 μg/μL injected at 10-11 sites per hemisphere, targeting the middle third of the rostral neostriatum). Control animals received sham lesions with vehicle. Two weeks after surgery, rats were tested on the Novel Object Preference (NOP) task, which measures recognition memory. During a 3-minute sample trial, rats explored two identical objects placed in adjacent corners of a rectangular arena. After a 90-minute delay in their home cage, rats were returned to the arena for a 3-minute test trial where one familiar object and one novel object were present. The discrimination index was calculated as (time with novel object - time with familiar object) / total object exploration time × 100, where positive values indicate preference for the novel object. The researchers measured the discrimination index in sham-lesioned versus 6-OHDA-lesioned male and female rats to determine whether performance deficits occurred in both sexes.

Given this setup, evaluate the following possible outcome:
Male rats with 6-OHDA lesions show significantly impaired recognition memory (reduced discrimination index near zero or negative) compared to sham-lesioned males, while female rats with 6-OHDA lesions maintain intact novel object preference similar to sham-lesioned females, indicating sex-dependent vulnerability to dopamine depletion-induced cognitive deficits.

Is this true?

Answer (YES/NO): YES